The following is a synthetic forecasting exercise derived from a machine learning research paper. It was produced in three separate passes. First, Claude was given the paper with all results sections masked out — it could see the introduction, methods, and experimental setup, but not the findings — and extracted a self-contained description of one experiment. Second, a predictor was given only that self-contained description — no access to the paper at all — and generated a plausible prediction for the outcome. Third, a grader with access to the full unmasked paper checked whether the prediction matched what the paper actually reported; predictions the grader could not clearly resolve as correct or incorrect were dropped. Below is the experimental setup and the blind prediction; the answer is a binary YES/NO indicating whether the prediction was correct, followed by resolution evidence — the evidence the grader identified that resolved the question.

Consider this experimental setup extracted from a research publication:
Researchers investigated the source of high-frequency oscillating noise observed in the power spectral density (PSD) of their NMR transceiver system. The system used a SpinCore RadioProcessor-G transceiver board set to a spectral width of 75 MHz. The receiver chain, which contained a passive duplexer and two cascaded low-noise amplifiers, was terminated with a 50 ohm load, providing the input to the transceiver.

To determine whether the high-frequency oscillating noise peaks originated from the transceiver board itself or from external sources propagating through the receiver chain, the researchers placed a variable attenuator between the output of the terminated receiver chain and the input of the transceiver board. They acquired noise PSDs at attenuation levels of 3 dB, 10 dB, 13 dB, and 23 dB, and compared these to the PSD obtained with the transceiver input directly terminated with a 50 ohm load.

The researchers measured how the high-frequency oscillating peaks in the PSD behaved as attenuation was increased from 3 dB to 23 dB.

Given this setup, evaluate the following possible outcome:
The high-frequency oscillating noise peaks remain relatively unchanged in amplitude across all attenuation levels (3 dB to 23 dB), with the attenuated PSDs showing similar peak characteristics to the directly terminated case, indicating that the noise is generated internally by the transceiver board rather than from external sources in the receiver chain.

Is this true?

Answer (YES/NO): NO